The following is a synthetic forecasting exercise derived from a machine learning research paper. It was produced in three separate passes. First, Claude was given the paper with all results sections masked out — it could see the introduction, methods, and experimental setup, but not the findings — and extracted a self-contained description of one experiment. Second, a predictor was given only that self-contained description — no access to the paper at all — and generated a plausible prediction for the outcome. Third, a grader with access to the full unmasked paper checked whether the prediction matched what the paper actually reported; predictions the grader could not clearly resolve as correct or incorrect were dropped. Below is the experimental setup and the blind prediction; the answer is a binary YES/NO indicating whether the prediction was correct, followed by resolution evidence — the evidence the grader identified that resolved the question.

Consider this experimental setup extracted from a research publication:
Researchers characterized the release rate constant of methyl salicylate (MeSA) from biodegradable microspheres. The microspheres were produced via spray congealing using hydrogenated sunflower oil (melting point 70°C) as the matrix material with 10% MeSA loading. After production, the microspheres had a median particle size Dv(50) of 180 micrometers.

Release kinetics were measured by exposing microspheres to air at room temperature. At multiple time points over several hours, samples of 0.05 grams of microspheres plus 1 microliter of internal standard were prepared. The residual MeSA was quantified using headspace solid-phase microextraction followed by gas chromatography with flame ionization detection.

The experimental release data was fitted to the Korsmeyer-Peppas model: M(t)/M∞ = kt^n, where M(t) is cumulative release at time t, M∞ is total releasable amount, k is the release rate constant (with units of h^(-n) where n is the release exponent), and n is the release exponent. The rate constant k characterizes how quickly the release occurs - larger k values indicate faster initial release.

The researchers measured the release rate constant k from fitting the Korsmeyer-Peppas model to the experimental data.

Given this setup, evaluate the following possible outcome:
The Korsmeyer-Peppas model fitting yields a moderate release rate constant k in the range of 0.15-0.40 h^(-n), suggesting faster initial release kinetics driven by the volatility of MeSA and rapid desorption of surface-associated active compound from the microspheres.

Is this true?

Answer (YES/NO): NO